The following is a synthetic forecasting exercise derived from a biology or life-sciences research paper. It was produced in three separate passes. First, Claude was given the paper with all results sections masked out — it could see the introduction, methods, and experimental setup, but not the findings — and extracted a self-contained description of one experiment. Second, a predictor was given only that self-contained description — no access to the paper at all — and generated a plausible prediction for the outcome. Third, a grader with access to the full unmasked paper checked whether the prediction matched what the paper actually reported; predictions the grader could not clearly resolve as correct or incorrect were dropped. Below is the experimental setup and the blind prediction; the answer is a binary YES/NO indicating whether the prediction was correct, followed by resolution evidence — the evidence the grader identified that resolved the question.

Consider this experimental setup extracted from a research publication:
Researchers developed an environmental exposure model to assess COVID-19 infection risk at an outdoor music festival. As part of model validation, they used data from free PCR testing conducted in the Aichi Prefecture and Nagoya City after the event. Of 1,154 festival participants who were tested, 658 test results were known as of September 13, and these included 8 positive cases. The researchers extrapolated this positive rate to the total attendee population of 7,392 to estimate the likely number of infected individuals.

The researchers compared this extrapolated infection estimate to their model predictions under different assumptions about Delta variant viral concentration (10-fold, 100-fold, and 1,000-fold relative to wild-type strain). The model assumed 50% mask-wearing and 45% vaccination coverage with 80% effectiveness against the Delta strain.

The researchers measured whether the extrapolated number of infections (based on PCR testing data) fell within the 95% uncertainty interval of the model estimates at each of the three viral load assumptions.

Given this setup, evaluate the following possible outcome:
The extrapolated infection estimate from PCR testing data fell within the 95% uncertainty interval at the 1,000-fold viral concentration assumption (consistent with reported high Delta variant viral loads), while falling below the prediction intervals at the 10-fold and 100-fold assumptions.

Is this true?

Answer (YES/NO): NO